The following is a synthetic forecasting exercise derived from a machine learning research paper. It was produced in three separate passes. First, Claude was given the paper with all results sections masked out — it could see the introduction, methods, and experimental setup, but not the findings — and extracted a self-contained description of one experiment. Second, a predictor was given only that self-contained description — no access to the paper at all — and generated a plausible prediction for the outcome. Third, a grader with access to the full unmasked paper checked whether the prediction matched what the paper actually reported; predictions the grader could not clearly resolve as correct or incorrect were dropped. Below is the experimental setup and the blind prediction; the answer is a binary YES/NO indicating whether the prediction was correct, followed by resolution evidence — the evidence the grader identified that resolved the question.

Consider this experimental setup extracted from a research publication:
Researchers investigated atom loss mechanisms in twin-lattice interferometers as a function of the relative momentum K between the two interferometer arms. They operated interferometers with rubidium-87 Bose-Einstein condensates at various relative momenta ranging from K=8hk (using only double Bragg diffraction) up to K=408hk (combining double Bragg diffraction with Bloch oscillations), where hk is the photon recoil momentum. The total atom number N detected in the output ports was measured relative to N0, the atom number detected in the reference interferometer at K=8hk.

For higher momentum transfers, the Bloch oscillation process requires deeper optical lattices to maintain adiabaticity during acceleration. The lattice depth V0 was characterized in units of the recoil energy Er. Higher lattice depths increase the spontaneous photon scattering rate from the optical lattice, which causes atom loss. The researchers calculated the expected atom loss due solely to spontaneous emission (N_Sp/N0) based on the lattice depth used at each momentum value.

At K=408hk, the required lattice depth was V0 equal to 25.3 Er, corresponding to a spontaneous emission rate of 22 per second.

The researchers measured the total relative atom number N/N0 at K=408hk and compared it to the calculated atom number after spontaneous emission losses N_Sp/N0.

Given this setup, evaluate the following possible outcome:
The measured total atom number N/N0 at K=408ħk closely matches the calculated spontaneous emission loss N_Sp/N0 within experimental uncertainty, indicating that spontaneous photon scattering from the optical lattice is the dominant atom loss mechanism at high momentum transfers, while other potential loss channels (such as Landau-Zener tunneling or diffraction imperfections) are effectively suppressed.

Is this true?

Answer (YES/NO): NO